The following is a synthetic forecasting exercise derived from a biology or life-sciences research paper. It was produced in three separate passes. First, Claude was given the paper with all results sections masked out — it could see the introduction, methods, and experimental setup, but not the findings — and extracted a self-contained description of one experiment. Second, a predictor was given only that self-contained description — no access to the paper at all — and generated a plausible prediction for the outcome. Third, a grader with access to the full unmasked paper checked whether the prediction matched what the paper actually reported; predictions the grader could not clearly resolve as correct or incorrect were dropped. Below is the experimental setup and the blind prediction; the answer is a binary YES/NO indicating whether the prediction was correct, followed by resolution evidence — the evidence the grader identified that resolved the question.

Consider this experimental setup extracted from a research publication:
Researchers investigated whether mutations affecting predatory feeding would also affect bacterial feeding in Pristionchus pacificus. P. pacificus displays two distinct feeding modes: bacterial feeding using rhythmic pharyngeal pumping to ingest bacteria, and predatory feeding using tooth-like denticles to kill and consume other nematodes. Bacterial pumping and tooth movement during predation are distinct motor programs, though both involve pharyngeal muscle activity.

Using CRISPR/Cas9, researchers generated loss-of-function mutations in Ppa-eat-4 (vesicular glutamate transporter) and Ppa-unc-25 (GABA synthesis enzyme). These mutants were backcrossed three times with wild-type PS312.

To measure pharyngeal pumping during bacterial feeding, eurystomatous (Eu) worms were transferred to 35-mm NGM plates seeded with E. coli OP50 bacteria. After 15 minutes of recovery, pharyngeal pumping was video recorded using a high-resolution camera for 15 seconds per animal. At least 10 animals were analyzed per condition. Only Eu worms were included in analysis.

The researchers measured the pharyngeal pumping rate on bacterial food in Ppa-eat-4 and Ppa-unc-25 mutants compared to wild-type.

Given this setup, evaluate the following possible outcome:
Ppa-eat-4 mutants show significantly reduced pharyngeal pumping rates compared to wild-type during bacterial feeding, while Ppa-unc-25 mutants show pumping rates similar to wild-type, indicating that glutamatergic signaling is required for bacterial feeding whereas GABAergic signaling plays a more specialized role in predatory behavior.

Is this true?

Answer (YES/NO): NO